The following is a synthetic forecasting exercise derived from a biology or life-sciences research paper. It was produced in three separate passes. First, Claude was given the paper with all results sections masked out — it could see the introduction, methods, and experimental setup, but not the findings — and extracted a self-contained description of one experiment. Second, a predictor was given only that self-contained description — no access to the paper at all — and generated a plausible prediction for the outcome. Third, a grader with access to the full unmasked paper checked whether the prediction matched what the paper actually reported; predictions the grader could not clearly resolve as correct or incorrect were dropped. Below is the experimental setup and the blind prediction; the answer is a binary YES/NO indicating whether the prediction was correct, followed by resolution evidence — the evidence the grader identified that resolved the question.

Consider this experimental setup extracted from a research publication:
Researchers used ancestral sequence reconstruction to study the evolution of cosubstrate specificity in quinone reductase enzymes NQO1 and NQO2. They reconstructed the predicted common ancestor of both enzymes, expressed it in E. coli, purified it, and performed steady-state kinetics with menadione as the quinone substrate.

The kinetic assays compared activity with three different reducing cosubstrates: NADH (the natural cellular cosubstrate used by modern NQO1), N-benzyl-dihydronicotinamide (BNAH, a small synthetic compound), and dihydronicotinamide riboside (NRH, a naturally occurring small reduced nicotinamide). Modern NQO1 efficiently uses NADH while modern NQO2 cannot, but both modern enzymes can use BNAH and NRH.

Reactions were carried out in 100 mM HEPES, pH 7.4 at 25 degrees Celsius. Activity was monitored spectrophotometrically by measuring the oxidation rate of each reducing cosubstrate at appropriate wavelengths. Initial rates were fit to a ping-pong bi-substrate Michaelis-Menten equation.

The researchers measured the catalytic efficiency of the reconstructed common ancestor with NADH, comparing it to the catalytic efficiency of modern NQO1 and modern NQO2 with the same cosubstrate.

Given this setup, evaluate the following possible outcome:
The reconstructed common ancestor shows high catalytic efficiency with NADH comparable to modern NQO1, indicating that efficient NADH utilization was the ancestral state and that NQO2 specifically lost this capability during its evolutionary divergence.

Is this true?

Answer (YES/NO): NO